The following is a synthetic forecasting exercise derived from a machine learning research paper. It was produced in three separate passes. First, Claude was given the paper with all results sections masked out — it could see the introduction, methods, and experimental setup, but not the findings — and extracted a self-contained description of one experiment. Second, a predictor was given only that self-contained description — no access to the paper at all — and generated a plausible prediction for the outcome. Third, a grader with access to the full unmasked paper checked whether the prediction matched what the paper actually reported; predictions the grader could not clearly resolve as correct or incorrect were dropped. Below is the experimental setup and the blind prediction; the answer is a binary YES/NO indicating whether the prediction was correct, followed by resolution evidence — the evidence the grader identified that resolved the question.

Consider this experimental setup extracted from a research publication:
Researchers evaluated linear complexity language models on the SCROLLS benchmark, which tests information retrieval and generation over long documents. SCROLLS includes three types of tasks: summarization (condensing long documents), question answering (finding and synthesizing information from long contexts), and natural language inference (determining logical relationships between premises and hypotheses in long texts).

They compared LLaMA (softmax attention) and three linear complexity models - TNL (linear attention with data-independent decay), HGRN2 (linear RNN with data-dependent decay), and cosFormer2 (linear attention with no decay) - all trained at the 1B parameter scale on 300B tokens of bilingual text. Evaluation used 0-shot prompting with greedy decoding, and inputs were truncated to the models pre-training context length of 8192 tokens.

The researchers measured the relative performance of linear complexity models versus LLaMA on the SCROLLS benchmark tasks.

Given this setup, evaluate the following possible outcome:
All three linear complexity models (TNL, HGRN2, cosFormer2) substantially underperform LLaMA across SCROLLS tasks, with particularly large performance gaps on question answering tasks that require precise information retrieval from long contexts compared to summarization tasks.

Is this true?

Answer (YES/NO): NO